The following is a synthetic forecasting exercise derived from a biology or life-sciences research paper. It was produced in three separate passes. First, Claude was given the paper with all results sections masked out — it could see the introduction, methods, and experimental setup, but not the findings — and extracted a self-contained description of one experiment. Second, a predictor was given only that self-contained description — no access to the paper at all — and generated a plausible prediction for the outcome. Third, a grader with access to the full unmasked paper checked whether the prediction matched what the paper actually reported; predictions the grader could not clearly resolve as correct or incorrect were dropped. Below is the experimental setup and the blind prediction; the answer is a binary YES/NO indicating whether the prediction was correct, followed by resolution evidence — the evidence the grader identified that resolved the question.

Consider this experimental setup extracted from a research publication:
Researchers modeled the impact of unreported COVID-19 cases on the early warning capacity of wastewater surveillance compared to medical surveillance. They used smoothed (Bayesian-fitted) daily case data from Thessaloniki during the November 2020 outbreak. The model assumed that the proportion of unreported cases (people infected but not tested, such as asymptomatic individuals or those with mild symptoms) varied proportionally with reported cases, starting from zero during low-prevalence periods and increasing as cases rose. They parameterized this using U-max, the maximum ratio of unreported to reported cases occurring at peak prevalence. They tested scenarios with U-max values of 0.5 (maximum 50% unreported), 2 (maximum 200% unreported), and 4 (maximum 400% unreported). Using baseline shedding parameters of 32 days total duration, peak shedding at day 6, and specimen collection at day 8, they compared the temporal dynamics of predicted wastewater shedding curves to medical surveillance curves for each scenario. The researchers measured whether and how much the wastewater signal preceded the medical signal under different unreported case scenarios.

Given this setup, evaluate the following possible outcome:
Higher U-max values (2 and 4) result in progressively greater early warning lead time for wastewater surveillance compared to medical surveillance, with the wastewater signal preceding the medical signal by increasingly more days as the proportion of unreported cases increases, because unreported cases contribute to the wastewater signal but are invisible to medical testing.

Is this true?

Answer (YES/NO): YES